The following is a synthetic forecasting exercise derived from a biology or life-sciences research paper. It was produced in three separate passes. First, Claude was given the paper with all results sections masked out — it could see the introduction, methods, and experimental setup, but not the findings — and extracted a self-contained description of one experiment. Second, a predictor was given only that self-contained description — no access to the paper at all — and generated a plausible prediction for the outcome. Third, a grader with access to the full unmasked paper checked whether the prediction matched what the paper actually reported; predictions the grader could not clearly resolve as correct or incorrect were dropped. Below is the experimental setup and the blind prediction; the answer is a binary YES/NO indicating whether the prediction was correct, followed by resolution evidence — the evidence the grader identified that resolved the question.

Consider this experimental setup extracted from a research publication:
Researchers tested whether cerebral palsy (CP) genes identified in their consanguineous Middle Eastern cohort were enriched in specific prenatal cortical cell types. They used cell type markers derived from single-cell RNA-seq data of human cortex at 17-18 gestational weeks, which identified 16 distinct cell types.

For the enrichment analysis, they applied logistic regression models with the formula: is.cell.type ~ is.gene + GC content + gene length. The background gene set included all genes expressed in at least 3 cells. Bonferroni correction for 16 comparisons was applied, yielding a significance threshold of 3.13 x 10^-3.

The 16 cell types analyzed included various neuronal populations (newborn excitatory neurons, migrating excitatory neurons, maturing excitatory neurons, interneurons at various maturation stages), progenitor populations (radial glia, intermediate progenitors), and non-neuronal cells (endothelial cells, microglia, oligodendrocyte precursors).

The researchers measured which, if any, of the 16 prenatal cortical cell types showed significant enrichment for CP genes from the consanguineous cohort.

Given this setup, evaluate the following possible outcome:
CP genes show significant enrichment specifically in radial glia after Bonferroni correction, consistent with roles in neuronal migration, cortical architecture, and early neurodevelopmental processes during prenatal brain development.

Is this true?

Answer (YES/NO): NO